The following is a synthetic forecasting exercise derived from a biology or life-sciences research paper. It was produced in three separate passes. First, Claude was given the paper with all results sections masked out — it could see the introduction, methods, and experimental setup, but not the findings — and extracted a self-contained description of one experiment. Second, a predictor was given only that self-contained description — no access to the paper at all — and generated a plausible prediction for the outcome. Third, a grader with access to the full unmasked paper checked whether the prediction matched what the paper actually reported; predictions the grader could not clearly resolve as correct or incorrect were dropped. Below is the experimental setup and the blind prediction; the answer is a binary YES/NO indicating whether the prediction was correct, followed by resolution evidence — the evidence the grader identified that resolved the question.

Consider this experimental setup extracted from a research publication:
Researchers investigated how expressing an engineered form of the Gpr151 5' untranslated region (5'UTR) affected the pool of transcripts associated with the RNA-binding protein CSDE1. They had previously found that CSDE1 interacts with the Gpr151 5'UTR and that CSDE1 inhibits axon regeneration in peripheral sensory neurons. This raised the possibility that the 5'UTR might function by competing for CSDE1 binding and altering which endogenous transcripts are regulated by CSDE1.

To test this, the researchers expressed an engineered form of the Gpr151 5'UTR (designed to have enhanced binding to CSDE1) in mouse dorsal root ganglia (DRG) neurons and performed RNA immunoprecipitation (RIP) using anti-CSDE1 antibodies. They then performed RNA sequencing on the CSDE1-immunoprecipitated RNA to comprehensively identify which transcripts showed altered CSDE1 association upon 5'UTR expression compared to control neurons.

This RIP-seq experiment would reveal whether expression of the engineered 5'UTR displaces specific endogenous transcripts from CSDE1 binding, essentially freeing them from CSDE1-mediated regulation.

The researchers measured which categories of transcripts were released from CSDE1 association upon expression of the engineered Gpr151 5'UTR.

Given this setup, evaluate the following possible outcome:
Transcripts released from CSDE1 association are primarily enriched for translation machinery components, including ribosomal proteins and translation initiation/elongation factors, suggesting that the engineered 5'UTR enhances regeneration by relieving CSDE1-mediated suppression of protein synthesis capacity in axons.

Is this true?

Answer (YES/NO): NO